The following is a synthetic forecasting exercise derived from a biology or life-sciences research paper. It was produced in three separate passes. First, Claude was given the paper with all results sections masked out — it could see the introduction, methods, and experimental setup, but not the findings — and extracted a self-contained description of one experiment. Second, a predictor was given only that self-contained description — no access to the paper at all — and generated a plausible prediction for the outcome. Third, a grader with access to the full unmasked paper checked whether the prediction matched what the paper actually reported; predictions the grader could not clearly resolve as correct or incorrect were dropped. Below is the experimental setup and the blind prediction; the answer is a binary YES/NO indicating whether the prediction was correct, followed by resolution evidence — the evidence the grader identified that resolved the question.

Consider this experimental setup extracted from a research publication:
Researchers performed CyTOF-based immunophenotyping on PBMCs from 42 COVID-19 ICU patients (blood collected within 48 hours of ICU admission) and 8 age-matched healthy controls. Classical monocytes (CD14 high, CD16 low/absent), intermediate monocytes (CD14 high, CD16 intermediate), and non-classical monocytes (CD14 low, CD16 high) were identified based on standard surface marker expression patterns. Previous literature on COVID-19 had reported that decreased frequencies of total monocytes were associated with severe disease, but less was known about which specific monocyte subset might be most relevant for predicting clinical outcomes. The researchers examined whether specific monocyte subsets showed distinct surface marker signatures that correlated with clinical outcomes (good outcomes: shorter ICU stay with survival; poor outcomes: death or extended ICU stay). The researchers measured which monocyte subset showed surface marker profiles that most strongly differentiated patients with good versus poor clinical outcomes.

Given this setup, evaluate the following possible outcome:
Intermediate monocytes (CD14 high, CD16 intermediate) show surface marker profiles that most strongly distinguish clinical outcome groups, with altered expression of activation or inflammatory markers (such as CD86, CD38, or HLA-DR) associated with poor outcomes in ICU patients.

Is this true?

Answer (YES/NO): NO